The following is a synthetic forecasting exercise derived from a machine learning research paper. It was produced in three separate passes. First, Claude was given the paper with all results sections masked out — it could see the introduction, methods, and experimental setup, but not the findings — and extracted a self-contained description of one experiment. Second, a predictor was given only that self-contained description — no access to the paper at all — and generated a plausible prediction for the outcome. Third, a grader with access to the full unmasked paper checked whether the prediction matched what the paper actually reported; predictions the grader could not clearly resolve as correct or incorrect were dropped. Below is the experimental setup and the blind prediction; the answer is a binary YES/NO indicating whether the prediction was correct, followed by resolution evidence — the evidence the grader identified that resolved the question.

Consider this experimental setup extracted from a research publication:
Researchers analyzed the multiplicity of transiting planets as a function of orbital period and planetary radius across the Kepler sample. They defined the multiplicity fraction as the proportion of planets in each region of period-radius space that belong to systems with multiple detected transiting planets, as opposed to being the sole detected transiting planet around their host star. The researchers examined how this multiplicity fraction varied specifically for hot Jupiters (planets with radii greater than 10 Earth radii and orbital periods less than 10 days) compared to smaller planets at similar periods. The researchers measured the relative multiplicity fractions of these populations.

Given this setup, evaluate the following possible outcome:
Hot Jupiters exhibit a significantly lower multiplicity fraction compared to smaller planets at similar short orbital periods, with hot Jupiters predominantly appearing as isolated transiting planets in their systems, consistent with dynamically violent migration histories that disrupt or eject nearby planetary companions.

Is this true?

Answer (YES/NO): YES